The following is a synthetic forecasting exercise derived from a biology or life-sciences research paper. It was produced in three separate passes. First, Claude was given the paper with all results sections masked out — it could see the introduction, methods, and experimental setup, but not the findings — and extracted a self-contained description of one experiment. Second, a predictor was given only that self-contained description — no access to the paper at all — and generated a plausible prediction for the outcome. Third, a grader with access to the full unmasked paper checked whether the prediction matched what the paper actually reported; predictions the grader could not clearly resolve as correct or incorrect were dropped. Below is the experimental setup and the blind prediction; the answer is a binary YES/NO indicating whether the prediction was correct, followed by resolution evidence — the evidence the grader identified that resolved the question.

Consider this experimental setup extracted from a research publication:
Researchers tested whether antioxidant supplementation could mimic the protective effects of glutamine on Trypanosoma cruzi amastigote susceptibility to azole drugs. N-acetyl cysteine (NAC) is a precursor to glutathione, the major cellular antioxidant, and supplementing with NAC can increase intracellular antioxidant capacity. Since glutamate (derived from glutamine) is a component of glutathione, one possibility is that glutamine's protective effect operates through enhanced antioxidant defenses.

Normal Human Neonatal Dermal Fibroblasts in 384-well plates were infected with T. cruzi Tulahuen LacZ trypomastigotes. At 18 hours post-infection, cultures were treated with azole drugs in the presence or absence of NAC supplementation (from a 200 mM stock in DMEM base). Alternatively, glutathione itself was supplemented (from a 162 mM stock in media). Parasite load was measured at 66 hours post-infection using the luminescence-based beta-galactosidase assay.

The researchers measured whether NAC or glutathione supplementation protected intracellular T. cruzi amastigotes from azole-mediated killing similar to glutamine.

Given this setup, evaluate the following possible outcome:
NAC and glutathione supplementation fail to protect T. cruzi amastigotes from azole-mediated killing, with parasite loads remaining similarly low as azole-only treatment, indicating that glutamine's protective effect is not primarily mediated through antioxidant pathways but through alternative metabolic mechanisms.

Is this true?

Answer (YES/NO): YES